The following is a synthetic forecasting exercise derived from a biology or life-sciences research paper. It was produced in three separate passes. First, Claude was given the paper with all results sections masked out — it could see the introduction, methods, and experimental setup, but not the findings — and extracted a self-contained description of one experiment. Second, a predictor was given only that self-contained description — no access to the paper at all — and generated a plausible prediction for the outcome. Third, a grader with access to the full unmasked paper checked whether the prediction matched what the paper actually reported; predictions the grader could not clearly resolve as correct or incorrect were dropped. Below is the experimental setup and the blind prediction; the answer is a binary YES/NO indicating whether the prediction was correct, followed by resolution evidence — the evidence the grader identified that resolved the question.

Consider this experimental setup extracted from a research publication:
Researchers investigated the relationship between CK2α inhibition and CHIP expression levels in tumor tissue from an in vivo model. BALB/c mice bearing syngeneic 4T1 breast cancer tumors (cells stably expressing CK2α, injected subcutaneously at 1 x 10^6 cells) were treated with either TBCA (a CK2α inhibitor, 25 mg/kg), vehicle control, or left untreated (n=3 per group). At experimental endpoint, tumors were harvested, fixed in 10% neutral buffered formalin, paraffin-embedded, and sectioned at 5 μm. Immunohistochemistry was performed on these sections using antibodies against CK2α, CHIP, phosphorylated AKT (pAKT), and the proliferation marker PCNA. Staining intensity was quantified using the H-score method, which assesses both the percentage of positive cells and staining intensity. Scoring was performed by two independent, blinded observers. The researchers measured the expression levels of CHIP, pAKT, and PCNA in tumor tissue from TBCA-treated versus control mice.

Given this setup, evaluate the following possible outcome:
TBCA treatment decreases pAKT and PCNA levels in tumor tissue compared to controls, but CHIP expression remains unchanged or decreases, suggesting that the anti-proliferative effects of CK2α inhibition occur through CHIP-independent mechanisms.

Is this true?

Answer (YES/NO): NO